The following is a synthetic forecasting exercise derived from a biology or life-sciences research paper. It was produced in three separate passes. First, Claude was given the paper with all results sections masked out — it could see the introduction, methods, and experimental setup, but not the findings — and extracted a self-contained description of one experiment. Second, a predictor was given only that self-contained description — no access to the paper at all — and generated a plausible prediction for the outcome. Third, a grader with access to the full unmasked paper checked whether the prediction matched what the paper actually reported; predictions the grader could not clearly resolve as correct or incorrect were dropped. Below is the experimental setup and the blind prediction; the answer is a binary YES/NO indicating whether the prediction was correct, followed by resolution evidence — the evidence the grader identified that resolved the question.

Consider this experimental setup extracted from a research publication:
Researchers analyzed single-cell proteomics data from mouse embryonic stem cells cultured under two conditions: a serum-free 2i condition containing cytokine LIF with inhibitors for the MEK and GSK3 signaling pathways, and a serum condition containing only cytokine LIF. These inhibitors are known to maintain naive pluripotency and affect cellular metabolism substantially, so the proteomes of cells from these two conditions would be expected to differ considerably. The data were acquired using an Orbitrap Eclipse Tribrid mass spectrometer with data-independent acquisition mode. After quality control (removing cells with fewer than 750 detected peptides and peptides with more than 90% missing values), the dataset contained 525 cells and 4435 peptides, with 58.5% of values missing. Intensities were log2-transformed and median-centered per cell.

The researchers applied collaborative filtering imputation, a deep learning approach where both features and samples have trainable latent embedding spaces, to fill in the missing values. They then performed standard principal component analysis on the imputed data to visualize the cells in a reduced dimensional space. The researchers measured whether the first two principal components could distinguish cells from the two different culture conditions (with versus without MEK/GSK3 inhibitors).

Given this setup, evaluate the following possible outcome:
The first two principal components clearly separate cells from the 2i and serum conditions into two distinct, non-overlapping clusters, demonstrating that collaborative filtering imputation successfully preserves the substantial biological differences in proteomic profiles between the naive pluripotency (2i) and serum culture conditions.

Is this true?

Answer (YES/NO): NO